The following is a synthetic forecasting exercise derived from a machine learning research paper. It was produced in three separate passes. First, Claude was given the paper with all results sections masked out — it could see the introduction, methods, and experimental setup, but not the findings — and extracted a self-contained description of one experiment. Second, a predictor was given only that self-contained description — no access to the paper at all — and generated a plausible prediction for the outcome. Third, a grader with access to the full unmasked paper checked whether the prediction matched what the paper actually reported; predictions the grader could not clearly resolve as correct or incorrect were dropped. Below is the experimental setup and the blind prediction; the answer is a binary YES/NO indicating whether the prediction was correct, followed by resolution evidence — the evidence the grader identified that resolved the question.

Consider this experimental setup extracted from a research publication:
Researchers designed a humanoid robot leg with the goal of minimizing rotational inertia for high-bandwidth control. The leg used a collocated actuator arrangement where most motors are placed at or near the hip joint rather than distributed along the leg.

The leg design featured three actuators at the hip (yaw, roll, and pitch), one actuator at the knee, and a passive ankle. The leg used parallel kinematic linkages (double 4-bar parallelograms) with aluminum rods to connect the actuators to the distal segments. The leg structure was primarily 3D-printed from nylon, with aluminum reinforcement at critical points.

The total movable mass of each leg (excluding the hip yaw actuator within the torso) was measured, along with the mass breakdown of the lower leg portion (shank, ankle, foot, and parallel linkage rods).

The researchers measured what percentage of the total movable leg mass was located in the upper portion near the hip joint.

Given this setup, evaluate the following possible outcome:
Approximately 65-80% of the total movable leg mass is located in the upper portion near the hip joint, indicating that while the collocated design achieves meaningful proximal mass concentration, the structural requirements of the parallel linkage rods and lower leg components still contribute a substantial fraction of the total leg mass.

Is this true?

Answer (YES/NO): NO